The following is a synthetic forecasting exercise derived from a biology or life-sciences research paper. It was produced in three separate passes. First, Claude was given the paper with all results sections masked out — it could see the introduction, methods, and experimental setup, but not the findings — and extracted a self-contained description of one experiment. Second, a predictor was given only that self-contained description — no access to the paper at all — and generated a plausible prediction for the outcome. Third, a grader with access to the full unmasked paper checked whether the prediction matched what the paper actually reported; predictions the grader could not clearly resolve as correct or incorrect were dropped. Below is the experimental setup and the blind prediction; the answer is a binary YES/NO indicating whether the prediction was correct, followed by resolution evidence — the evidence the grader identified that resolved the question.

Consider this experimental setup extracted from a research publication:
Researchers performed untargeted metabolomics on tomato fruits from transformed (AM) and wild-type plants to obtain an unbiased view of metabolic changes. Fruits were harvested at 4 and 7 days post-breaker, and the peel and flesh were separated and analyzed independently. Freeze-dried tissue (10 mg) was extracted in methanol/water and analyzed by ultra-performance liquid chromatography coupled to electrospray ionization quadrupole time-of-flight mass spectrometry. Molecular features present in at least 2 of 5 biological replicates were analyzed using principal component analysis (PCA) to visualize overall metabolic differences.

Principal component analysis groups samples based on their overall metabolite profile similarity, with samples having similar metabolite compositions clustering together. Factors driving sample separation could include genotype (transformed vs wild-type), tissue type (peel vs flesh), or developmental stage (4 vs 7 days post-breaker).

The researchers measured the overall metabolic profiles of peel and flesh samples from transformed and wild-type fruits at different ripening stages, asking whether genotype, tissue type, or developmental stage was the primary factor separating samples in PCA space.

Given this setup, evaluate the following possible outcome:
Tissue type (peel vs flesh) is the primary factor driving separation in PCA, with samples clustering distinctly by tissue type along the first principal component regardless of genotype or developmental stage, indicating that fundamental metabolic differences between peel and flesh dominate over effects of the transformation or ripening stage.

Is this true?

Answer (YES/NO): NO